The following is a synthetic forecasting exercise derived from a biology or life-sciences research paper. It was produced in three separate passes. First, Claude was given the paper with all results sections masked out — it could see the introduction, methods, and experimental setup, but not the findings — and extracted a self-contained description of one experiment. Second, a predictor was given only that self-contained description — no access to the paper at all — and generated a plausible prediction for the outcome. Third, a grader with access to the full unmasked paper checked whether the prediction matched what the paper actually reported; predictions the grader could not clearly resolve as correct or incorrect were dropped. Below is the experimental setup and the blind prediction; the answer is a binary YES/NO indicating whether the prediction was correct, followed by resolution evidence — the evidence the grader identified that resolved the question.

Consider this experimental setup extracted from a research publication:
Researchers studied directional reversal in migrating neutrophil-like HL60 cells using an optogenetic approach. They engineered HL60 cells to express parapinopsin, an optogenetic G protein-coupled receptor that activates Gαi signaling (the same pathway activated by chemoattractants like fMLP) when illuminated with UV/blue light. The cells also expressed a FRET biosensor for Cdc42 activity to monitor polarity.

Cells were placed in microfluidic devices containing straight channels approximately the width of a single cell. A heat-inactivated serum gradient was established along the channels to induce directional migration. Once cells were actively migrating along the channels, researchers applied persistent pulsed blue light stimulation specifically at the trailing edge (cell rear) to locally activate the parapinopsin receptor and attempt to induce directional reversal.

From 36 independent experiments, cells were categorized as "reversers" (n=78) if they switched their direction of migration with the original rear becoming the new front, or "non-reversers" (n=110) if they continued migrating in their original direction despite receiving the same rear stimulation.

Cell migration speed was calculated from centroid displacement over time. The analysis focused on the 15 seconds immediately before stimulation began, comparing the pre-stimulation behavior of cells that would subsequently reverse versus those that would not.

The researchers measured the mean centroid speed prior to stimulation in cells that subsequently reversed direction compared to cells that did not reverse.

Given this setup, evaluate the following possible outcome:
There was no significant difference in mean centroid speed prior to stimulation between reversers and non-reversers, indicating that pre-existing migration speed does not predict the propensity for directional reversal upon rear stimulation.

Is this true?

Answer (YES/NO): NO